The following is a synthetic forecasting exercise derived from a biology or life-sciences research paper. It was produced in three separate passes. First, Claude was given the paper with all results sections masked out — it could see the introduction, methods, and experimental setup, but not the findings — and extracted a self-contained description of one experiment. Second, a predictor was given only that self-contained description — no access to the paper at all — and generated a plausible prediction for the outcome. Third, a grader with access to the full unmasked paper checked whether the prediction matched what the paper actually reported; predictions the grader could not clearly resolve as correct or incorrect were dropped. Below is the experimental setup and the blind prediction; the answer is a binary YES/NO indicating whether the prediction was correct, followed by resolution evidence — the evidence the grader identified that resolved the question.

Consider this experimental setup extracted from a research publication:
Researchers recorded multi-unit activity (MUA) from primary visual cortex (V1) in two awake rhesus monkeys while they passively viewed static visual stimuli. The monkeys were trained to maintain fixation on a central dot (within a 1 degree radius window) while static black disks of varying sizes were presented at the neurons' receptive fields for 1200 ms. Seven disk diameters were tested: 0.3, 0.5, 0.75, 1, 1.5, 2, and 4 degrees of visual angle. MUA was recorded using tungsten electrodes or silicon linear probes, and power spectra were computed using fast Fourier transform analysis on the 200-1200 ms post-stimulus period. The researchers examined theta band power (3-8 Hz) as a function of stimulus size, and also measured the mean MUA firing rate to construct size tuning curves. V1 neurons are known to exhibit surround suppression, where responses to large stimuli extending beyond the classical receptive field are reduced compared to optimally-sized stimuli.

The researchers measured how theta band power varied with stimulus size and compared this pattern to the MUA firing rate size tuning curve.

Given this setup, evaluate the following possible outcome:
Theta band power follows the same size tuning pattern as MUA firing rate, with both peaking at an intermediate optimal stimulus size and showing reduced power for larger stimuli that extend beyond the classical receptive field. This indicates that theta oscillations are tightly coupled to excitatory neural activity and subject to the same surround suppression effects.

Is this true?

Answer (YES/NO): YES